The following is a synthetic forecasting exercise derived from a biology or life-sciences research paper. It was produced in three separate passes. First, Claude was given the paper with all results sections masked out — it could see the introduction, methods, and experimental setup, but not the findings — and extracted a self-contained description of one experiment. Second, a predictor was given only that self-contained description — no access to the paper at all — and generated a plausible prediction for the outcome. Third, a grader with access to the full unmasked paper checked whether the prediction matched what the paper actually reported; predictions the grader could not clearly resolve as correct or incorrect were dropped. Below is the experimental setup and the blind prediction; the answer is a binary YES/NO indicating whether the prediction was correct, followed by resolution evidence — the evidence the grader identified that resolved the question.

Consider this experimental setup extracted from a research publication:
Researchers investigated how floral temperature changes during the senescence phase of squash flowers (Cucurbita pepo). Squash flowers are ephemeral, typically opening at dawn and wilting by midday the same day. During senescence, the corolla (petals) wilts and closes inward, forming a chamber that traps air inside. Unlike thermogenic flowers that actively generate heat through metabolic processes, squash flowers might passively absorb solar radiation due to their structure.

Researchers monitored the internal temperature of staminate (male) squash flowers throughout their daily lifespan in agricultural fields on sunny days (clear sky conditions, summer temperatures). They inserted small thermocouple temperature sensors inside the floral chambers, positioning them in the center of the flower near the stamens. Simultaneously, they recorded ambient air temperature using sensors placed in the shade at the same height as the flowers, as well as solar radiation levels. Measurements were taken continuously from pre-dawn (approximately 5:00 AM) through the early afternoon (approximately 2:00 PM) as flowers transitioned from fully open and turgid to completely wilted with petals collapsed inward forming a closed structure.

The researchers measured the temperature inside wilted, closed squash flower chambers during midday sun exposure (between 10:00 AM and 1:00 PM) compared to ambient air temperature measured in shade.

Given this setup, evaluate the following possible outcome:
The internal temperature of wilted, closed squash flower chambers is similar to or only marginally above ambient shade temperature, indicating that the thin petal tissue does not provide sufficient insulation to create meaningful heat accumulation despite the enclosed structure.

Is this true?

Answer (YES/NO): YES